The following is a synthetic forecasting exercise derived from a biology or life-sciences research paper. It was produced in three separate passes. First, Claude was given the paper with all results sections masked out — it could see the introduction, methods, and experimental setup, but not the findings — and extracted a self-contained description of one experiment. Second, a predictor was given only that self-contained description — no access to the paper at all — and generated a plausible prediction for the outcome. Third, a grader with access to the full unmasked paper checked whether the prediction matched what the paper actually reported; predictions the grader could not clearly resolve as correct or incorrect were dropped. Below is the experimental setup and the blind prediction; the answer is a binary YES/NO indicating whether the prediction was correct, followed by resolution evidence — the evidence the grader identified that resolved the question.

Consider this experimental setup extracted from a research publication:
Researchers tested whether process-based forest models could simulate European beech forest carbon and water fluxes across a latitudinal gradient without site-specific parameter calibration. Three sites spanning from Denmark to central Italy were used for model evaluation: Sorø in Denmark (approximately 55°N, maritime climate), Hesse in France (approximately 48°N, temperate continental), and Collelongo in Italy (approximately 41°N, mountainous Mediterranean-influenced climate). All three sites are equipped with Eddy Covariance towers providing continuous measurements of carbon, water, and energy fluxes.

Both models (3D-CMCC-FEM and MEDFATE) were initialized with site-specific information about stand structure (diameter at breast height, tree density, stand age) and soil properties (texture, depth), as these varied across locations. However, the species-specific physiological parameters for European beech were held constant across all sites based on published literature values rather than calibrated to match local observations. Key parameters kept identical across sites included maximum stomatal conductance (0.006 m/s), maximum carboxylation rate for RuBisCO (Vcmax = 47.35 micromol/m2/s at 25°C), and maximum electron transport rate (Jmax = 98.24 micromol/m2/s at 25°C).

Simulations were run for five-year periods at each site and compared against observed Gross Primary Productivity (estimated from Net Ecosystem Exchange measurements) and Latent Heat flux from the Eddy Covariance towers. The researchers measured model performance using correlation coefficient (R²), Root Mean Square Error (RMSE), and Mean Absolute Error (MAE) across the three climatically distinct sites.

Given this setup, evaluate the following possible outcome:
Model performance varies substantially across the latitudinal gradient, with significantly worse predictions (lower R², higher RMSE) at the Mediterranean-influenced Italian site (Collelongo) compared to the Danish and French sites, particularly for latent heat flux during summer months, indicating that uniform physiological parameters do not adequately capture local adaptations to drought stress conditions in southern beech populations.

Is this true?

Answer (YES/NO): NO